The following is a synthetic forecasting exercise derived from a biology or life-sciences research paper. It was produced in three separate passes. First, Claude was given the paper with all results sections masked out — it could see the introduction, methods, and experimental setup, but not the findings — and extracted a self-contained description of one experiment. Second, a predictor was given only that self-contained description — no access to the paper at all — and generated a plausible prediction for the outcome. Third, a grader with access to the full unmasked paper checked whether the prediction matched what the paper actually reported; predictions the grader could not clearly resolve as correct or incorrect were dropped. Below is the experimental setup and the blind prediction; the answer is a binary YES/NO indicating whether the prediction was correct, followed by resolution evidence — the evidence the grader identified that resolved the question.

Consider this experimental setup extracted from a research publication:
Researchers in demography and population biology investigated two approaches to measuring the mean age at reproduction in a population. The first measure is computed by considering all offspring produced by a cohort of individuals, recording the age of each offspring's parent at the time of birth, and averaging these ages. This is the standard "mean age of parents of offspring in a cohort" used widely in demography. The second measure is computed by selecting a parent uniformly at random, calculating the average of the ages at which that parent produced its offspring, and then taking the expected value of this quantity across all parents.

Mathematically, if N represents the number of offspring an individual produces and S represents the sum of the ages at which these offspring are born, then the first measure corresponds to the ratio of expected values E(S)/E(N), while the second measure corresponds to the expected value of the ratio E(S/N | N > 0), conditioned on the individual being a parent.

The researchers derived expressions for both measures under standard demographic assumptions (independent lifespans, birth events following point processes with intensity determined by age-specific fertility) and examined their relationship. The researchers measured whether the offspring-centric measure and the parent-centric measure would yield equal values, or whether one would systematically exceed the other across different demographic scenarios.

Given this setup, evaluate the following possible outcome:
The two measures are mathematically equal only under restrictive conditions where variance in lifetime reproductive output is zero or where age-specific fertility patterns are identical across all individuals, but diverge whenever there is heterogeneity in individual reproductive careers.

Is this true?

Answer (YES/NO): NO